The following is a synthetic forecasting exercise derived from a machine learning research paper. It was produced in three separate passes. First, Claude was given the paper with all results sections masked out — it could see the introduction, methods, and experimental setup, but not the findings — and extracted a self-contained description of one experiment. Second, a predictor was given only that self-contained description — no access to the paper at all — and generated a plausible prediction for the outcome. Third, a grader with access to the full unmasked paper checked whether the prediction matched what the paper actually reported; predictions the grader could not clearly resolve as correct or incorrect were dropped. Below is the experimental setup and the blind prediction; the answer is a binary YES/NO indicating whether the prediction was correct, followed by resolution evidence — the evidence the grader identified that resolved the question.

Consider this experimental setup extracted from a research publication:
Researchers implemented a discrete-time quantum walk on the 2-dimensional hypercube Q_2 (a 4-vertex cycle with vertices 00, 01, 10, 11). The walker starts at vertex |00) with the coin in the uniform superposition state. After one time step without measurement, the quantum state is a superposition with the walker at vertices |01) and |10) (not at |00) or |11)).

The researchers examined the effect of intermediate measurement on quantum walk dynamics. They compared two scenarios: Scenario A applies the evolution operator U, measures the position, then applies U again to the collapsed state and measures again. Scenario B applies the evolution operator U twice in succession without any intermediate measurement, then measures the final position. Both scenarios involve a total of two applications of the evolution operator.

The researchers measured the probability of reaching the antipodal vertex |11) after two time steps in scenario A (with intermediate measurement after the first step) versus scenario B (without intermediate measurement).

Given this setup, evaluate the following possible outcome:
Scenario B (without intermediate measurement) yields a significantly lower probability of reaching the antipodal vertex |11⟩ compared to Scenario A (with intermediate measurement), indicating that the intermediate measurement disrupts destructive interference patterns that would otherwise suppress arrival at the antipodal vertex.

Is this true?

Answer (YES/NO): NO